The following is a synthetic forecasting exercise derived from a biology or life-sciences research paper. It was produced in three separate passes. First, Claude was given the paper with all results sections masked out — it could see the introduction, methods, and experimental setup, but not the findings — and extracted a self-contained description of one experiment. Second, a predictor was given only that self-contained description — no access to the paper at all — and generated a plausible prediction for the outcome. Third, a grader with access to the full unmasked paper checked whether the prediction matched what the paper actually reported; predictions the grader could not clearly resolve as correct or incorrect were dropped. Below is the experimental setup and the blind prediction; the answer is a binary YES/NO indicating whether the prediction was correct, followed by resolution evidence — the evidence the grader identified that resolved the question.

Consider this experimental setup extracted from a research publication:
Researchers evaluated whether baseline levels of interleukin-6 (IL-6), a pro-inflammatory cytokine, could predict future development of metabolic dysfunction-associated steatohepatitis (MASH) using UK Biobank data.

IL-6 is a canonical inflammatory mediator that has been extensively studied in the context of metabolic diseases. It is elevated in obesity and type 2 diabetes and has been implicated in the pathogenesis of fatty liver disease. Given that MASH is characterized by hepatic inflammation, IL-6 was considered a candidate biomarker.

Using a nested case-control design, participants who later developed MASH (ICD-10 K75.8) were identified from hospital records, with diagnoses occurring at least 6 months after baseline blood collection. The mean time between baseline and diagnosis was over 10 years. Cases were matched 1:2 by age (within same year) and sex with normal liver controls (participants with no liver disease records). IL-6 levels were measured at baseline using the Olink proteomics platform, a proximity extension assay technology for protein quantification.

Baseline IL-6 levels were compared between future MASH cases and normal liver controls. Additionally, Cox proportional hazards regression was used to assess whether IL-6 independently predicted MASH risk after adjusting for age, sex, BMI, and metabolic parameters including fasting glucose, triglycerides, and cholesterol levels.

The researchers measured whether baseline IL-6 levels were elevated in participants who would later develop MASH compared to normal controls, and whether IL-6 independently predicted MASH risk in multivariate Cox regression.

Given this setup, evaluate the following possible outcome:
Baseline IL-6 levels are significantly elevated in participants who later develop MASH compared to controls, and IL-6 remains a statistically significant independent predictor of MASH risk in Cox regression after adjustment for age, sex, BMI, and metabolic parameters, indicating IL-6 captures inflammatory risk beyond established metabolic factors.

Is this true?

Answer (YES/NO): YES